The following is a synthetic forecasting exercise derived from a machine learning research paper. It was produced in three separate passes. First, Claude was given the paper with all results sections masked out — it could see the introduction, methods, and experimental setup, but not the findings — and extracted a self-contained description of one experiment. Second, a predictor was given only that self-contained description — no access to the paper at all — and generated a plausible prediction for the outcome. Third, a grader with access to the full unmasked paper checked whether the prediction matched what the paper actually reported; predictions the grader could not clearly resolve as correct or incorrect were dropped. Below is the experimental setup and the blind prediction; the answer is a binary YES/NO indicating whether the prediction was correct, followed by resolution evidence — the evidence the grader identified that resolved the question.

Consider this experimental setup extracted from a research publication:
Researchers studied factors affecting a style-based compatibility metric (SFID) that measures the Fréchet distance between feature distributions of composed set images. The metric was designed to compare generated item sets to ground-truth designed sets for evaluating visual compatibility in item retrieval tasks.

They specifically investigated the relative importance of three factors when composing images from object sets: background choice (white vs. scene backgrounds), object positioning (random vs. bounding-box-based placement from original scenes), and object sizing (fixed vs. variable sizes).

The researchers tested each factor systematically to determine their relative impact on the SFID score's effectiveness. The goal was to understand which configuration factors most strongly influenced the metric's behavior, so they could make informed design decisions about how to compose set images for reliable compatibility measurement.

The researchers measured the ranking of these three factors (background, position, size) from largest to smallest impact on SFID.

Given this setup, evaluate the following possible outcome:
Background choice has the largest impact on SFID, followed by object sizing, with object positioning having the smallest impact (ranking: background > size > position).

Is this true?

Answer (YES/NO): YES